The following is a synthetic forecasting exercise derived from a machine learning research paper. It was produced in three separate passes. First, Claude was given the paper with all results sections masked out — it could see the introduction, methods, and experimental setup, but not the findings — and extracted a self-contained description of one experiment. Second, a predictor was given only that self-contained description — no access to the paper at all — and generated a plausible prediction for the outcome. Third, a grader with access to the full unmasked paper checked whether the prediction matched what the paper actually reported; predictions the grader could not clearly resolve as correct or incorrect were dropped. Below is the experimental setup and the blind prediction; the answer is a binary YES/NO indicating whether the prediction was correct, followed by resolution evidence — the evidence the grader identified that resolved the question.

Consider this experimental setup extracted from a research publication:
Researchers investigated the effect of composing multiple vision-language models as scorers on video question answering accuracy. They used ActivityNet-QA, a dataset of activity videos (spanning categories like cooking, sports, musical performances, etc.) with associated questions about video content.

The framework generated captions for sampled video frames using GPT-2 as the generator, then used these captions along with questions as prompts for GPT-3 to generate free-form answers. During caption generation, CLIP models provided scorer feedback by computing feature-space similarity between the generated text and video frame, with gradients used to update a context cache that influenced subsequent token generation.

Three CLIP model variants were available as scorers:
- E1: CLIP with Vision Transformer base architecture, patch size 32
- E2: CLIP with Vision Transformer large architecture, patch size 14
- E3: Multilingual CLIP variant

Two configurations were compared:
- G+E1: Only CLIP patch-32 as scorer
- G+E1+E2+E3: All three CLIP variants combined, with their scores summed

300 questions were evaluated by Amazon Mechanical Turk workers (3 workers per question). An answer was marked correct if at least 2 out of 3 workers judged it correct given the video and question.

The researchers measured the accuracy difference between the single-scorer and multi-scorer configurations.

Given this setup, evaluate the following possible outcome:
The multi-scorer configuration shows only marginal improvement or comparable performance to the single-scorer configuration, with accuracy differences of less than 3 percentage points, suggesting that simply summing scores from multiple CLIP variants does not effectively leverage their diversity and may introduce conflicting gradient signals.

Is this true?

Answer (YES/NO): NO